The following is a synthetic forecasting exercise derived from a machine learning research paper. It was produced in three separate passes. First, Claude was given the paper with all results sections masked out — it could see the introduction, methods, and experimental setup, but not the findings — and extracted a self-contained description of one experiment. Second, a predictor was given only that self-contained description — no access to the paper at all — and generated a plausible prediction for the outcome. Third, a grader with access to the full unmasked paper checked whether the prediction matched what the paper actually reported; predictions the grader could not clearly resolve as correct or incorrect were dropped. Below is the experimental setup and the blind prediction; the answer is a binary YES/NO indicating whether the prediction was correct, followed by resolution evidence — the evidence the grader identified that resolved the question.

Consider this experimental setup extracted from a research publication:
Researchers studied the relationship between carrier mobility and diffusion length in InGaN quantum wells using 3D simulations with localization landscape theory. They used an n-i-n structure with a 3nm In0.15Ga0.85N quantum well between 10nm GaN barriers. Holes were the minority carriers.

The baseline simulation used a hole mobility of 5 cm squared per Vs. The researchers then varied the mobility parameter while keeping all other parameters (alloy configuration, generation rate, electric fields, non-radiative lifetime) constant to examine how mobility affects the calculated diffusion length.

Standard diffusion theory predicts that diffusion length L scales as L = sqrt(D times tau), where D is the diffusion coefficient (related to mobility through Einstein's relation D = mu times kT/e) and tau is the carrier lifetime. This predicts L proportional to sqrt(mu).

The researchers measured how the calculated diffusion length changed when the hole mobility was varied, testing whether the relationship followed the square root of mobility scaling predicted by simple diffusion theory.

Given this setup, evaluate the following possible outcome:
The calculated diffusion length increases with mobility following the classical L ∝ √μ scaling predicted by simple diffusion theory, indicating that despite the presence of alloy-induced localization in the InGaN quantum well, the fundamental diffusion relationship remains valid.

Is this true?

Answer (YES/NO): YES